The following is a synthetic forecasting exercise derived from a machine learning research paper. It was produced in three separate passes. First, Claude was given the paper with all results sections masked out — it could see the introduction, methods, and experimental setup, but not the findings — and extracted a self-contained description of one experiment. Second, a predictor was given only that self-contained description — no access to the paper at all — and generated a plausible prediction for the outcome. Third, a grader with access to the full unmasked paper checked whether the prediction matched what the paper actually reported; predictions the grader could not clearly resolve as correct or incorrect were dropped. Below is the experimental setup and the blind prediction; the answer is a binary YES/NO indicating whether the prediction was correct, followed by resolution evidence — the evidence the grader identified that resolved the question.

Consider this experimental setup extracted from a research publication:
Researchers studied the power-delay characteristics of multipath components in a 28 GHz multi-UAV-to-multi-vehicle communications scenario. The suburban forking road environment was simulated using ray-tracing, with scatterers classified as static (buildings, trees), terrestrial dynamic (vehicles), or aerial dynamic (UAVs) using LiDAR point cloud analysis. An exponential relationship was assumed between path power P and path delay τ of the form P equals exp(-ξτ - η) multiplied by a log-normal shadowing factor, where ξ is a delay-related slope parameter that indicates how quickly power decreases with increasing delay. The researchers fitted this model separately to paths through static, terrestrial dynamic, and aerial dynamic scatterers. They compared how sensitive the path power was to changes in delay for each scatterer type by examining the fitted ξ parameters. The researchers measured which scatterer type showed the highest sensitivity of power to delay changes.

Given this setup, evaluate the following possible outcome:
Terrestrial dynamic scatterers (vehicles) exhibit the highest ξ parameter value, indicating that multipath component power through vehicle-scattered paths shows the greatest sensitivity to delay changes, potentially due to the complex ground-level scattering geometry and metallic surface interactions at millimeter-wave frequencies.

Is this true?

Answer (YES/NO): NO